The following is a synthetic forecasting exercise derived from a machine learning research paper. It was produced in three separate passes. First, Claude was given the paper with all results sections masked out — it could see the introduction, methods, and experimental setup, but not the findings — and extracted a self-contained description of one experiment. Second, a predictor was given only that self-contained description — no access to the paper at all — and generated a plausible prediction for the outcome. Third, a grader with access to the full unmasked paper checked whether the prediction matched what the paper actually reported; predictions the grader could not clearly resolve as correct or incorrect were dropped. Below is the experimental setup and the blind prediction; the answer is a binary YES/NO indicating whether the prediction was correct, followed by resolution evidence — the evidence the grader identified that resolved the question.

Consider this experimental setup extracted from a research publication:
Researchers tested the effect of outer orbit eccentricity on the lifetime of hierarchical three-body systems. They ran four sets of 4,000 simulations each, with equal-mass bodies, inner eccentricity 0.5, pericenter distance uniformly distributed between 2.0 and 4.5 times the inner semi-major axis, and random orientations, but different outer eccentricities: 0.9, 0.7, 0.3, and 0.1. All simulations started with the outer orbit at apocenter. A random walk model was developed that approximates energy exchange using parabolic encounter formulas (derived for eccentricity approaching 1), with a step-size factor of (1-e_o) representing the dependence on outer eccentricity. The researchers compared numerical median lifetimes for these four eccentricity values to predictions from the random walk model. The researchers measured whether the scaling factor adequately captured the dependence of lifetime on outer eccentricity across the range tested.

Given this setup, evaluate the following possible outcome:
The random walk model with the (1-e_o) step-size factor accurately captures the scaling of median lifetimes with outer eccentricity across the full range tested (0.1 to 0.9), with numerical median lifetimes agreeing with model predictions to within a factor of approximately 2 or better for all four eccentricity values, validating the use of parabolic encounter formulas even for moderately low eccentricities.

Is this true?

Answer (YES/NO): NO